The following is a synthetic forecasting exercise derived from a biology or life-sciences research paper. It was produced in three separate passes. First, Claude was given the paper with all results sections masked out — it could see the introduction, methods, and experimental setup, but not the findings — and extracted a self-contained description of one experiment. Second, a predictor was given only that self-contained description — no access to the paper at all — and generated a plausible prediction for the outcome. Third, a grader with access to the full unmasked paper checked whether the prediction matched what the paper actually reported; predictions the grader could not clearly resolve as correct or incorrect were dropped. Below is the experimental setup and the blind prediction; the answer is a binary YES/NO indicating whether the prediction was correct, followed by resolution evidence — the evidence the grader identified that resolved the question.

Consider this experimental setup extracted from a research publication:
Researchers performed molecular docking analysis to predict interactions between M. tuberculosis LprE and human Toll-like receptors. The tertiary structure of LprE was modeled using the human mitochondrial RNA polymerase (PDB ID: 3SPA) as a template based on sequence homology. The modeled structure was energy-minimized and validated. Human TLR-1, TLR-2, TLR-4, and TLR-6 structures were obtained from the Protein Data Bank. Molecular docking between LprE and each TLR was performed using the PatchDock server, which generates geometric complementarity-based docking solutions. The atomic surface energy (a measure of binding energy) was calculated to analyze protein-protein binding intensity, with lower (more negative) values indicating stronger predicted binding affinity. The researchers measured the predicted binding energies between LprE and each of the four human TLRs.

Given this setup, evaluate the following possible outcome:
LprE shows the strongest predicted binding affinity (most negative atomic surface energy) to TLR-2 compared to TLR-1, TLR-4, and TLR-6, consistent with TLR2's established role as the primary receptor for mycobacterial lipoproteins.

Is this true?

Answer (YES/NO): YES